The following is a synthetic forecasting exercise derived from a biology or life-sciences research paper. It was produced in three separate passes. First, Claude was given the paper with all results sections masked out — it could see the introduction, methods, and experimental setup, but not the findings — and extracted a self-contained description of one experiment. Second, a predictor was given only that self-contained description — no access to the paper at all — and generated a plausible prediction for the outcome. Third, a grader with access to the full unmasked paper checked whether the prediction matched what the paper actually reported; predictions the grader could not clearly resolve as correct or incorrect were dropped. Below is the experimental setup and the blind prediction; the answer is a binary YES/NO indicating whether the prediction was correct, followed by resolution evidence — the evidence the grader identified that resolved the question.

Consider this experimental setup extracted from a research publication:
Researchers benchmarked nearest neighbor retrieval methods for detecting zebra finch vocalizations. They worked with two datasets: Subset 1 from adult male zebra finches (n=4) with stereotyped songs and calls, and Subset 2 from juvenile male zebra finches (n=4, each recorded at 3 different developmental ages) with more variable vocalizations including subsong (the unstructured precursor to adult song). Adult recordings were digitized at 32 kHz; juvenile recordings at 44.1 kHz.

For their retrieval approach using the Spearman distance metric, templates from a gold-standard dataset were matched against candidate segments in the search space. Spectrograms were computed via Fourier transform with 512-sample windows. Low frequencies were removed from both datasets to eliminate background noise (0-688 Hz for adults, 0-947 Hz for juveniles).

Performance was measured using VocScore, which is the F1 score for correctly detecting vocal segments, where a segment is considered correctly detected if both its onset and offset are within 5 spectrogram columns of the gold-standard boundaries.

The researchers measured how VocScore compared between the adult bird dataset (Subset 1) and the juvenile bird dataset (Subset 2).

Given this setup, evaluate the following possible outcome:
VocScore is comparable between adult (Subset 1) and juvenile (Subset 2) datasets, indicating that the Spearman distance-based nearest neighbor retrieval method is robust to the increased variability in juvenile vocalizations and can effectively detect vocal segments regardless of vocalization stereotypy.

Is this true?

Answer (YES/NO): NO